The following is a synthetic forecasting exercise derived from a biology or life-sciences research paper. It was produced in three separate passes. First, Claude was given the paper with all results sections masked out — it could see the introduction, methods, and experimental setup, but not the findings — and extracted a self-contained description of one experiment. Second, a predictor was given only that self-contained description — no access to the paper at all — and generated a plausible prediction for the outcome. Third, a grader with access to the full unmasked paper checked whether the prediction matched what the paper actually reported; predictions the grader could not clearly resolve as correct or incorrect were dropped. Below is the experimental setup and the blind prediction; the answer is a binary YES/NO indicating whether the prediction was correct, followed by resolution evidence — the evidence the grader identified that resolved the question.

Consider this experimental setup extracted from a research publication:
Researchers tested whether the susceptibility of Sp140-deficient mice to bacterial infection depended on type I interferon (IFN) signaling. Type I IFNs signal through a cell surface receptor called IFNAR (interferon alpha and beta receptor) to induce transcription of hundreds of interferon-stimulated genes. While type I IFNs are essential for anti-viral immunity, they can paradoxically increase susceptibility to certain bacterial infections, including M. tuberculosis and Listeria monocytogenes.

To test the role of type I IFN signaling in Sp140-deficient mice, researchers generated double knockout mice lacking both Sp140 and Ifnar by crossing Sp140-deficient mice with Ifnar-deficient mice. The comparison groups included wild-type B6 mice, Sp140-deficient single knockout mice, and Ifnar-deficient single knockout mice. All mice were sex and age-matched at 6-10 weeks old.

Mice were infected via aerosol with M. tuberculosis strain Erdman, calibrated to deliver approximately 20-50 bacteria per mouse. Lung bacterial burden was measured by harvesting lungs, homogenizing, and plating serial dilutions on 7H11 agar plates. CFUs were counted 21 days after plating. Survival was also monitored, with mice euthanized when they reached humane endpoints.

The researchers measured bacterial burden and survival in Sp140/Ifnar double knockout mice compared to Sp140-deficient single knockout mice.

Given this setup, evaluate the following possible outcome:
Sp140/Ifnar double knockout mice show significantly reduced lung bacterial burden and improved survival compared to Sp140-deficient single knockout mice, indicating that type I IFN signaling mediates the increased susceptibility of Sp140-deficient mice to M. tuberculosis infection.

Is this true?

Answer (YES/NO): YES